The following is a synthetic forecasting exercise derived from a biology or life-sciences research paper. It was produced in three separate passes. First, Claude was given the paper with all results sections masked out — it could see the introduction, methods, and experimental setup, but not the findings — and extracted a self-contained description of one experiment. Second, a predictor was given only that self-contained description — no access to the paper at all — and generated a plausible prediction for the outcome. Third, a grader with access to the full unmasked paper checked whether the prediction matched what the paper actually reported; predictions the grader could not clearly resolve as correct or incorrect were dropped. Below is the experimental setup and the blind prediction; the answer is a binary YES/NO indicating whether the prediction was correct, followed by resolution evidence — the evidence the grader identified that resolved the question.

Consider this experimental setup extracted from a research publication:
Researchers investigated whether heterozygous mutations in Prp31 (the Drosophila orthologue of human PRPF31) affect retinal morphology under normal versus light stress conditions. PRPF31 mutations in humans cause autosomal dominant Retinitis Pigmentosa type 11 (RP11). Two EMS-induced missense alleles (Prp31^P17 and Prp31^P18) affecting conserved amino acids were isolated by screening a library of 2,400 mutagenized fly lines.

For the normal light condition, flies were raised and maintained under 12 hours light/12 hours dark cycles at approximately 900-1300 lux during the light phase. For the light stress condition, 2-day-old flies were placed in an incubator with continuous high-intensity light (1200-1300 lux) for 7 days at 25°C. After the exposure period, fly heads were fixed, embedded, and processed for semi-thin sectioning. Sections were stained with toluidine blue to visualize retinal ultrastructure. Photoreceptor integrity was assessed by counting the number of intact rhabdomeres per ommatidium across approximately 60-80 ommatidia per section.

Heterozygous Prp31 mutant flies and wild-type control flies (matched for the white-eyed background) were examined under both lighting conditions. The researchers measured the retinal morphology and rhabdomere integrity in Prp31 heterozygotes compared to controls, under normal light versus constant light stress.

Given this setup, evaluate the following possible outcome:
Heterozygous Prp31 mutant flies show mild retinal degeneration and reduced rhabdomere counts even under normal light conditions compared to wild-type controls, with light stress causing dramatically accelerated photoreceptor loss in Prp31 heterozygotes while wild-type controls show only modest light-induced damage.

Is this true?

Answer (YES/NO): NO